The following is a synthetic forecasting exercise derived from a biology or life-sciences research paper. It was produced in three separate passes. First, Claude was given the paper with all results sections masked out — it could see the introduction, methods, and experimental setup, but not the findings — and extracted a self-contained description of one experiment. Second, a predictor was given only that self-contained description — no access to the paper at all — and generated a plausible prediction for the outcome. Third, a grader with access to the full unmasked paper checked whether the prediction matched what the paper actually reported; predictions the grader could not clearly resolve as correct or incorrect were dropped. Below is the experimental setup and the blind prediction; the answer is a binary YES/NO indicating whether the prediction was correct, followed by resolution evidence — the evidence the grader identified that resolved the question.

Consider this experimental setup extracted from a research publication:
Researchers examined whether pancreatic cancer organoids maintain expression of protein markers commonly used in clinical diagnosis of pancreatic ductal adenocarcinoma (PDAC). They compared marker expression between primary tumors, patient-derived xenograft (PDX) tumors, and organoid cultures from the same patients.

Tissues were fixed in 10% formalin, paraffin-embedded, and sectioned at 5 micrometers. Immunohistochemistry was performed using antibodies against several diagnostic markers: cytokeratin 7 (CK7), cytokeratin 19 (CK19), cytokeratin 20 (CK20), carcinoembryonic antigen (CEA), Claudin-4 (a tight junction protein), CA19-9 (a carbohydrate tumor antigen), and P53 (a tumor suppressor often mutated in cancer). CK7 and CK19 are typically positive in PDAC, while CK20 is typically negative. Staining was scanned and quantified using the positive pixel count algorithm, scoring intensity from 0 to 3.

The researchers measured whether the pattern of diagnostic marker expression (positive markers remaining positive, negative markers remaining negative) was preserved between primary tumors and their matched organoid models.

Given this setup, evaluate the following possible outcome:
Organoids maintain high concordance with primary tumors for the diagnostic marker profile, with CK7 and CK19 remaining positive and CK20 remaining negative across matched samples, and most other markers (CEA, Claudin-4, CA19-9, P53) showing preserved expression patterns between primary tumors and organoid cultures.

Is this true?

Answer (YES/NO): YES